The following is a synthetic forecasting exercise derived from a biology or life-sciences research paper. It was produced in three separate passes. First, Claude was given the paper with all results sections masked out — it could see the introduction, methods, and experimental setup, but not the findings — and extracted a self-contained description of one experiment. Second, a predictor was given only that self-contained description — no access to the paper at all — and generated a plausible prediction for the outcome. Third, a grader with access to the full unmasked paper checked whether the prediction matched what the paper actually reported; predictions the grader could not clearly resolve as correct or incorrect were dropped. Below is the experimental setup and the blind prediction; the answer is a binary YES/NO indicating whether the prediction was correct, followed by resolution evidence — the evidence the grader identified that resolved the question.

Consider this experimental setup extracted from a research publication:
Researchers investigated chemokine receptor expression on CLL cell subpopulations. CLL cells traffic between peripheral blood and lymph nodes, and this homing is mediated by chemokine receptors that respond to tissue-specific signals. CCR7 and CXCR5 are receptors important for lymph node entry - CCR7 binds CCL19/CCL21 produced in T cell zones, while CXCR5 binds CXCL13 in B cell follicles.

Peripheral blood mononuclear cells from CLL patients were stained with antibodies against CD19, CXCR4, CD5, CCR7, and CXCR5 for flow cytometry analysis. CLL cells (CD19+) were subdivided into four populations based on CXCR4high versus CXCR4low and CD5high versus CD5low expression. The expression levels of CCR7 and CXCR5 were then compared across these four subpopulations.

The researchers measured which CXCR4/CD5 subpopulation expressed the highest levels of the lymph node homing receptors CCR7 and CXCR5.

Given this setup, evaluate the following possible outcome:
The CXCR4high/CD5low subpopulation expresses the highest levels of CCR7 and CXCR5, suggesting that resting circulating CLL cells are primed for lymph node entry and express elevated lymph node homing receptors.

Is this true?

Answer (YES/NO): NO